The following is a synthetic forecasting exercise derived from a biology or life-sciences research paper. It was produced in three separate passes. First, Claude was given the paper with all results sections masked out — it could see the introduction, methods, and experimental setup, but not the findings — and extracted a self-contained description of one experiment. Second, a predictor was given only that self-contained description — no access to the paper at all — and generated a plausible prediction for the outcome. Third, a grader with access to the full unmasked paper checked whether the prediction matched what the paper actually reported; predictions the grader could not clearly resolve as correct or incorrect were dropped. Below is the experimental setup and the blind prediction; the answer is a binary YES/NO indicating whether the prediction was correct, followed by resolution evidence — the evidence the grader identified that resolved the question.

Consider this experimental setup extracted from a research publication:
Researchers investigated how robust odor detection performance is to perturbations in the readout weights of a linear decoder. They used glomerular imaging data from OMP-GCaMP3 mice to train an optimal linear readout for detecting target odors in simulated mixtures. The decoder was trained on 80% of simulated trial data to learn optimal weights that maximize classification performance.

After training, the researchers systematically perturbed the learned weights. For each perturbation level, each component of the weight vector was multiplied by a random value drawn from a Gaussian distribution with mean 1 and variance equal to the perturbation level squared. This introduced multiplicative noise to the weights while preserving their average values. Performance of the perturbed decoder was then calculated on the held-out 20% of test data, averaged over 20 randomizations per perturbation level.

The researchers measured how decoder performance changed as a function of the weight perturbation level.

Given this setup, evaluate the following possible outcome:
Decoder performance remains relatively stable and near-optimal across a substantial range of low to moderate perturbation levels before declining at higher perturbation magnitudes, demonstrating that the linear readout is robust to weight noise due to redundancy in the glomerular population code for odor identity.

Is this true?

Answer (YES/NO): YES